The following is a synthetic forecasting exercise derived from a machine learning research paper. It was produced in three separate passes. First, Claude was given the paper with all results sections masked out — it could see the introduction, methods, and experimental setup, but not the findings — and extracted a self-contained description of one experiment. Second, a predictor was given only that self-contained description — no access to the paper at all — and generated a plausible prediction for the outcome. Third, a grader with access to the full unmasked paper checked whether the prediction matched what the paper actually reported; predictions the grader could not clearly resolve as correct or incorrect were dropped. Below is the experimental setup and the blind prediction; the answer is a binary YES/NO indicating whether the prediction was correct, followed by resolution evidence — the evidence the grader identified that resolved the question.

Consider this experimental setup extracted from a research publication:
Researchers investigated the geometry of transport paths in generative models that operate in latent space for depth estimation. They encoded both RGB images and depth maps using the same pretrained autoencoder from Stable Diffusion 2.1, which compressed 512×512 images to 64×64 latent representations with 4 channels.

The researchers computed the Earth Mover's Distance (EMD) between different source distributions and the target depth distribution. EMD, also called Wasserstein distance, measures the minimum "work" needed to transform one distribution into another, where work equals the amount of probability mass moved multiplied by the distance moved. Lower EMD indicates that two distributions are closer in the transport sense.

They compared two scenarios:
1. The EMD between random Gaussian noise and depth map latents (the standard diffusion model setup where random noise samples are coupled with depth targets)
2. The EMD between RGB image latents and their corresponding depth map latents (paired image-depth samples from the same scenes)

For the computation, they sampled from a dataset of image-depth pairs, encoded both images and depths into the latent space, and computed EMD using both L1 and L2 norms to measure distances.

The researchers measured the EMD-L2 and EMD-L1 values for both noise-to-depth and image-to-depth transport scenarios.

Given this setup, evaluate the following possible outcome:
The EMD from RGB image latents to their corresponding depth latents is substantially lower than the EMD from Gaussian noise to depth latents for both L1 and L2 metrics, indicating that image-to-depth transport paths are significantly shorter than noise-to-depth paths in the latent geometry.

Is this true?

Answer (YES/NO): YES